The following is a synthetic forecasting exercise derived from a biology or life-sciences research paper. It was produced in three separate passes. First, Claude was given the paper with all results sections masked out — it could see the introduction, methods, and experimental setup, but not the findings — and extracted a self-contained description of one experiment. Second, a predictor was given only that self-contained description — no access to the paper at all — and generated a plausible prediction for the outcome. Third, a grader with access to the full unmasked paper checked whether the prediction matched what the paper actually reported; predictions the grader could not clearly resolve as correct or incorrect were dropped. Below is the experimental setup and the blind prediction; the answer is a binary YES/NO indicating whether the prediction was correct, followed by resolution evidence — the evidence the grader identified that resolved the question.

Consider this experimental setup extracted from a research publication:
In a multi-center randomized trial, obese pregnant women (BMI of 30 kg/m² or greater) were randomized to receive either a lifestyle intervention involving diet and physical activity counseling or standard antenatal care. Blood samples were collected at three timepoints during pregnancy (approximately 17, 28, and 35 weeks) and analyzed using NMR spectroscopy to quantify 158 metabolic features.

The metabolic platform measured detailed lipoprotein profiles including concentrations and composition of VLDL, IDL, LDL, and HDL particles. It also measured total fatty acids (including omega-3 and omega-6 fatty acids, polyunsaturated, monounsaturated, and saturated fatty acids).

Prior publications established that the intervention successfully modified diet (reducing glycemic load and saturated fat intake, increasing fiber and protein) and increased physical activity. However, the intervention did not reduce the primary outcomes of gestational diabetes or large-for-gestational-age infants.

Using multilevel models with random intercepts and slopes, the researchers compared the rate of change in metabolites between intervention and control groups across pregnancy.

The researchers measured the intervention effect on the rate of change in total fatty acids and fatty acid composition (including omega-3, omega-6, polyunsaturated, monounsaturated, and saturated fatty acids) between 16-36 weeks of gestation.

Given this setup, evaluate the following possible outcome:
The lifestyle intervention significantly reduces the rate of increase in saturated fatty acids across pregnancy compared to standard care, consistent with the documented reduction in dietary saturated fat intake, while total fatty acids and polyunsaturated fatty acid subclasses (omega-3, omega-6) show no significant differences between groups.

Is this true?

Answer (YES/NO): NO